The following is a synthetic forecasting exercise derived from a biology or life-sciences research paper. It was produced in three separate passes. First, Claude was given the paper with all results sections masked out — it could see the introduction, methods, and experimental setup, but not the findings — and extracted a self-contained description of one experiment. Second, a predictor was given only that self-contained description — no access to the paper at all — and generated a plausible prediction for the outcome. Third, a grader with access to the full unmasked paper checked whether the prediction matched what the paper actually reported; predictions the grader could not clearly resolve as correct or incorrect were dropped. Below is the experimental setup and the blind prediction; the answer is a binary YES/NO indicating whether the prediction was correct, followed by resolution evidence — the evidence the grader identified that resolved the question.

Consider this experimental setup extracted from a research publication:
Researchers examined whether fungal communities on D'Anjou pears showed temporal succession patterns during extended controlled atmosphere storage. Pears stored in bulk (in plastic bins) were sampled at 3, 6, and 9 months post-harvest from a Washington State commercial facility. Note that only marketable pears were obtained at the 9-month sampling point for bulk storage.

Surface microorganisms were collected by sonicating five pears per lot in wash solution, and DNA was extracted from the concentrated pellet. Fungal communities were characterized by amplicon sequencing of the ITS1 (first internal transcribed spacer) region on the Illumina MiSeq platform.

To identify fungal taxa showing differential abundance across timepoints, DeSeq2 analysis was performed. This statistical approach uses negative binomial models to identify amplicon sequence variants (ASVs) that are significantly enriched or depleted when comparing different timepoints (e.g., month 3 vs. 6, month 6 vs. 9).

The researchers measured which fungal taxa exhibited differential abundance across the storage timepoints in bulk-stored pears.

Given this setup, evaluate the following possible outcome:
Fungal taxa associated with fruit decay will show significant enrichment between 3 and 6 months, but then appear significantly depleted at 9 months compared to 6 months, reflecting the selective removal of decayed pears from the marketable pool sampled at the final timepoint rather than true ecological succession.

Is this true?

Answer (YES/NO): NO